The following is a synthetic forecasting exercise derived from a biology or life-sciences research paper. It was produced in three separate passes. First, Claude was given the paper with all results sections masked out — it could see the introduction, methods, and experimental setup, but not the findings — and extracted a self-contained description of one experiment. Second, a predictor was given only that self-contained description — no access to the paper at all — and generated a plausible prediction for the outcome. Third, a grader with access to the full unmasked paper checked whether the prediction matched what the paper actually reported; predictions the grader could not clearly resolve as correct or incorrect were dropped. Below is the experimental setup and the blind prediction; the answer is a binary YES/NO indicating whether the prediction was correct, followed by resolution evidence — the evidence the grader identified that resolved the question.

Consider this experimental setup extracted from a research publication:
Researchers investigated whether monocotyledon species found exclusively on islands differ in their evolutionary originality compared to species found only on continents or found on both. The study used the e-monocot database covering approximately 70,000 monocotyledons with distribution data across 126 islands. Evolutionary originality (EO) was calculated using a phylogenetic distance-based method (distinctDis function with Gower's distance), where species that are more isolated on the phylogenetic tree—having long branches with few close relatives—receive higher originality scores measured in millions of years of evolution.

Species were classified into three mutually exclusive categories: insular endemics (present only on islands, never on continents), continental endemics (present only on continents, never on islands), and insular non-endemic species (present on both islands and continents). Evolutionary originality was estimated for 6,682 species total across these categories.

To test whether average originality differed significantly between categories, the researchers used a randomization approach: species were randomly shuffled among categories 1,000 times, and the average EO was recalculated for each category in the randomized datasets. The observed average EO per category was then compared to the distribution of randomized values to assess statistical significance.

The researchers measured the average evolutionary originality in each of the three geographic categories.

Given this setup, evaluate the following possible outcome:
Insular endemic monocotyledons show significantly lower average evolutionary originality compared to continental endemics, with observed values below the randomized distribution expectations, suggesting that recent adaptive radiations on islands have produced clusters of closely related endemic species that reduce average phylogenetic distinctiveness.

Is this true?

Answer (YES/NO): NO